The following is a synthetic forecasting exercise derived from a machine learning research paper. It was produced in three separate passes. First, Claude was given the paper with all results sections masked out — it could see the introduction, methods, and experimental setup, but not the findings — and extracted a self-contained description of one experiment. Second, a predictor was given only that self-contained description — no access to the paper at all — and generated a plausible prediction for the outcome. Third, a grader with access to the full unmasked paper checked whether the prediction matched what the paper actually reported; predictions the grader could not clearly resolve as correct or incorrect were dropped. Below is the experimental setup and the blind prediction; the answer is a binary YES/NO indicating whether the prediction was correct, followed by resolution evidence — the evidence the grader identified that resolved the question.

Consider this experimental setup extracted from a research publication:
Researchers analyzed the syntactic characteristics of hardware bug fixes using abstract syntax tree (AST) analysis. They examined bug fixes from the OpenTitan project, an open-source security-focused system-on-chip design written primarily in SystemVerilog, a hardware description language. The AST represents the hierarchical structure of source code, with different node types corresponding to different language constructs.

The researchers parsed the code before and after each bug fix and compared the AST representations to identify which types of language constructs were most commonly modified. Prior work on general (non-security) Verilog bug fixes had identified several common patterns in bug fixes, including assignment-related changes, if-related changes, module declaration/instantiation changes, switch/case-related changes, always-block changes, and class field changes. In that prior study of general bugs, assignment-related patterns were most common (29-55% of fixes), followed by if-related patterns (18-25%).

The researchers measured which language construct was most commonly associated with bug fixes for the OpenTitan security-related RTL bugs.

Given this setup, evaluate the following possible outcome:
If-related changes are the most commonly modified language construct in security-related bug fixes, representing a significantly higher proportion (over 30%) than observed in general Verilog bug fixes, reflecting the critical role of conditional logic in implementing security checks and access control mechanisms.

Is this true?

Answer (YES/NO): NO